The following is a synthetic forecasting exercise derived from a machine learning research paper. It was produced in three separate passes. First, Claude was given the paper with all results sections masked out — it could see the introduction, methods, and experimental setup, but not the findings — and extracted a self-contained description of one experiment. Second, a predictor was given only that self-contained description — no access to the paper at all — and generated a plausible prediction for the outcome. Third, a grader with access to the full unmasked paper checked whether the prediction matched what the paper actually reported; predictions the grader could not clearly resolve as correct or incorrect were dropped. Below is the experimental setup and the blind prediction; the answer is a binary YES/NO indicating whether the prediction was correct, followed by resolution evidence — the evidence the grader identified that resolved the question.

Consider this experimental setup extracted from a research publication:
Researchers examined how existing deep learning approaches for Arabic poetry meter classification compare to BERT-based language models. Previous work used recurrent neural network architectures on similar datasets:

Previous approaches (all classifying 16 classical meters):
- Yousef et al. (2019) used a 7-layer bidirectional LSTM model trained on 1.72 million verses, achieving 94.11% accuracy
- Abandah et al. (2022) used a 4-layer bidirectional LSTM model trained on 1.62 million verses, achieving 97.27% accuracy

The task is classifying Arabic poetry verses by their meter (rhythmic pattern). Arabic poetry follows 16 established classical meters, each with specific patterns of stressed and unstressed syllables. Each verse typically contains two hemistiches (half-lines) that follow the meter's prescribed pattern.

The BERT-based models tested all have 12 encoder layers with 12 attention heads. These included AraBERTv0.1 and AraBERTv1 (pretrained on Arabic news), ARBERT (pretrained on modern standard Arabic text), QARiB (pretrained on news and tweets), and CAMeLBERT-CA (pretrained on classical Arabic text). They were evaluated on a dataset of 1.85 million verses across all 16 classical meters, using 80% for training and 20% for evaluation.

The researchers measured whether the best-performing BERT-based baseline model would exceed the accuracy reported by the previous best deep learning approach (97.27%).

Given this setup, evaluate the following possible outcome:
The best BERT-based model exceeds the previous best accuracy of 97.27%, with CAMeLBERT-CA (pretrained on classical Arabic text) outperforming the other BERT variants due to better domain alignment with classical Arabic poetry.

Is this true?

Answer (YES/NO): YES